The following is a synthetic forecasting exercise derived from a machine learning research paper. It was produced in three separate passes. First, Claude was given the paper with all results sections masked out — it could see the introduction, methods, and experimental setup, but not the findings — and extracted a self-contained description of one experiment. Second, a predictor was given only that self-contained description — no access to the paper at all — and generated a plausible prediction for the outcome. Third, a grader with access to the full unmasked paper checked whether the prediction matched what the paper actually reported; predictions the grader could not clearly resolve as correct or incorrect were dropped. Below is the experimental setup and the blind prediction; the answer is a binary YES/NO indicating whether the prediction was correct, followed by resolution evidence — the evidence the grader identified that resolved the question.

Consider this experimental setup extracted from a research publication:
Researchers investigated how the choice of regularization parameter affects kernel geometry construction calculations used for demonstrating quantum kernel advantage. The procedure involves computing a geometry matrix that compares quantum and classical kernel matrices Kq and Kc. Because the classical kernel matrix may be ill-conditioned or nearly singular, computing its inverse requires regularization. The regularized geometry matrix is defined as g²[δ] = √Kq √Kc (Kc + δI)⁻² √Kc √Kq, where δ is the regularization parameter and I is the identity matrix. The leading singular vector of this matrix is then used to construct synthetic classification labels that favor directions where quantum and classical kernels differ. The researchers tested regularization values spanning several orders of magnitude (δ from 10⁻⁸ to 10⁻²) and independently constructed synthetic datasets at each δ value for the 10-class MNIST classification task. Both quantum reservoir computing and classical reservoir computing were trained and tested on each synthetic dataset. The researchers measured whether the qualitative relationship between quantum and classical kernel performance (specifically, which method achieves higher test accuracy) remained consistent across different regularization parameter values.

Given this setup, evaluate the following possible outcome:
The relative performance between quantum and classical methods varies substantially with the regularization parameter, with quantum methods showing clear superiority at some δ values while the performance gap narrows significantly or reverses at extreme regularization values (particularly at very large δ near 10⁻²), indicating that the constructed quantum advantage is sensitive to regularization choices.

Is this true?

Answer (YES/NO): NO